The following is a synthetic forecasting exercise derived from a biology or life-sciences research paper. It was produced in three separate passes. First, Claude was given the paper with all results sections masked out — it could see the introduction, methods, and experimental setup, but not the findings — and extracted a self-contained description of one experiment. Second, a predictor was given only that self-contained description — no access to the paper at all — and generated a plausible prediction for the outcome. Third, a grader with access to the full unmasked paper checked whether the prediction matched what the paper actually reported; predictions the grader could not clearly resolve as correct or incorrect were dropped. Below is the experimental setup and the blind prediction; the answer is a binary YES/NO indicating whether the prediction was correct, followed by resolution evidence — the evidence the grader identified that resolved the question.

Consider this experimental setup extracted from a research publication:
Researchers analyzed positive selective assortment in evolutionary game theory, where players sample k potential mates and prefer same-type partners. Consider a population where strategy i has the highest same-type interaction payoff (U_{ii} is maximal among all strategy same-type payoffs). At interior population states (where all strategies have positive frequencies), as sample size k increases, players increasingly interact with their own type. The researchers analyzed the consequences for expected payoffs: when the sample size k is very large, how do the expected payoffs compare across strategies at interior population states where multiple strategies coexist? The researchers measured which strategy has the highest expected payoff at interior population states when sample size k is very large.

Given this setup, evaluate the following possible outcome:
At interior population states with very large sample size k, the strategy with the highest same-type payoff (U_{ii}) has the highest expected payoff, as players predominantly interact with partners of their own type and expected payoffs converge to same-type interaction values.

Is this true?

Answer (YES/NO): YES